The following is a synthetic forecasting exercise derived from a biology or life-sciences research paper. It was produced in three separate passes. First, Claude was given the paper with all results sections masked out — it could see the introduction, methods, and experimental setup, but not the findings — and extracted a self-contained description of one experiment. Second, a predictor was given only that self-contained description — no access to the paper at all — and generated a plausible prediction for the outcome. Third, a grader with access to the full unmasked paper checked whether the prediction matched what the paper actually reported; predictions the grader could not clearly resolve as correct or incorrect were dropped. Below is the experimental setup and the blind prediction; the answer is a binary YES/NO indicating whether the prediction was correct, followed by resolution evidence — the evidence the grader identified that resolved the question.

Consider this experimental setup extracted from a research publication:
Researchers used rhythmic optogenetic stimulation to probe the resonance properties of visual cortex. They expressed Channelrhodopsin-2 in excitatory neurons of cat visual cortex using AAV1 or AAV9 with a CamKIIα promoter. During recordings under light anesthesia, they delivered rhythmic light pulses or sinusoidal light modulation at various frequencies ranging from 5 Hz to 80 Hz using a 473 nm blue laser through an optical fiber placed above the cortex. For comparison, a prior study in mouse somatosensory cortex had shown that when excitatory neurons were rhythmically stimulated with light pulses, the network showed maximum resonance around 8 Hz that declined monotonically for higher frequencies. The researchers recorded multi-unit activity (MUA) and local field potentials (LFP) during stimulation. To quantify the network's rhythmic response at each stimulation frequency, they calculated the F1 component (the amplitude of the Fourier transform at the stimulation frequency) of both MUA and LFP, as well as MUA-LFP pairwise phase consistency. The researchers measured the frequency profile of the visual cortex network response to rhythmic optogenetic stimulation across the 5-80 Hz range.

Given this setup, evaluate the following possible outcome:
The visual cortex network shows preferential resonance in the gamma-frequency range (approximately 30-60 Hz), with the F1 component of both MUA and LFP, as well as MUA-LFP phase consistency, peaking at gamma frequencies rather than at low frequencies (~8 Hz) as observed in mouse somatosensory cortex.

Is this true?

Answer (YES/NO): YES